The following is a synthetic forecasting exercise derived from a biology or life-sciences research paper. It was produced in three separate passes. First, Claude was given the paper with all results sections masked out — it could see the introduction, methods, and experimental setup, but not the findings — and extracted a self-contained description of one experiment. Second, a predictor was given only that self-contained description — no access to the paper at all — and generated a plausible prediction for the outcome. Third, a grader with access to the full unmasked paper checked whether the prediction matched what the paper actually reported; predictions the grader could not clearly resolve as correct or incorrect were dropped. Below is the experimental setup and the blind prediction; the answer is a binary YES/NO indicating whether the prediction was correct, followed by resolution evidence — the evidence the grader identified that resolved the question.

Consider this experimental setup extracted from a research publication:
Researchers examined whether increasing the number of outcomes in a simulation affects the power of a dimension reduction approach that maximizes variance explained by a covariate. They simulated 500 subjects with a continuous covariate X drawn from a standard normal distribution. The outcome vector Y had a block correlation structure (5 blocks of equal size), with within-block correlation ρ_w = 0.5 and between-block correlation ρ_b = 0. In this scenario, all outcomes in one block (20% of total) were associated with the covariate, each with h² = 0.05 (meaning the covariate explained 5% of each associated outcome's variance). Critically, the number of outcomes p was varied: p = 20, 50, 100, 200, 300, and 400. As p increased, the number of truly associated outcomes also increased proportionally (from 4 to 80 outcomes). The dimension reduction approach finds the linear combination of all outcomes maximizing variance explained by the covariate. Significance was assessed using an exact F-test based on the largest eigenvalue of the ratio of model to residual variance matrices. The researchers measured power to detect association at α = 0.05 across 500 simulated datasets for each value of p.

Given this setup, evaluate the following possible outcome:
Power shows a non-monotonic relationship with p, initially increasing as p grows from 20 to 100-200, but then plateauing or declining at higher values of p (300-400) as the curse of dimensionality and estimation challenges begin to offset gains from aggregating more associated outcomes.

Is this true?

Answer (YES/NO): YES